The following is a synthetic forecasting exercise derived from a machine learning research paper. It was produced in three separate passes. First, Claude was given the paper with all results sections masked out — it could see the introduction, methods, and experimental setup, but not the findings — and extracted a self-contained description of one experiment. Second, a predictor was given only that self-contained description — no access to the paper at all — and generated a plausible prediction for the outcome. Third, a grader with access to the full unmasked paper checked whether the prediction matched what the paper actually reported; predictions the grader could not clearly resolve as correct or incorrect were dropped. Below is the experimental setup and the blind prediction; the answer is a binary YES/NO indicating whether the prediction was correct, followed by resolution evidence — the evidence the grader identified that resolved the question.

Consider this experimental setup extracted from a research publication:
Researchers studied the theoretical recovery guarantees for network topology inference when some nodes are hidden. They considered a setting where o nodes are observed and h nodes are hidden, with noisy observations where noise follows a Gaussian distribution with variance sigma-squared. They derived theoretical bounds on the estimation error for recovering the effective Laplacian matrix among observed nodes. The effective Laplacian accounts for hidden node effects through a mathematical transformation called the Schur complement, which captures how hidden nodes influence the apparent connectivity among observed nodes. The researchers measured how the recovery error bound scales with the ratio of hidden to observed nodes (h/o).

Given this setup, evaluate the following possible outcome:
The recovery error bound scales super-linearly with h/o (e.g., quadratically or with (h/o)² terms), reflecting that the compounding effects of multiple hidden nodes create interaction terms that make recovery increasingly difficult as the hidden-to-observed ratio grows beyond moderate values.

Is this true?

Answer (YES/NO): NO